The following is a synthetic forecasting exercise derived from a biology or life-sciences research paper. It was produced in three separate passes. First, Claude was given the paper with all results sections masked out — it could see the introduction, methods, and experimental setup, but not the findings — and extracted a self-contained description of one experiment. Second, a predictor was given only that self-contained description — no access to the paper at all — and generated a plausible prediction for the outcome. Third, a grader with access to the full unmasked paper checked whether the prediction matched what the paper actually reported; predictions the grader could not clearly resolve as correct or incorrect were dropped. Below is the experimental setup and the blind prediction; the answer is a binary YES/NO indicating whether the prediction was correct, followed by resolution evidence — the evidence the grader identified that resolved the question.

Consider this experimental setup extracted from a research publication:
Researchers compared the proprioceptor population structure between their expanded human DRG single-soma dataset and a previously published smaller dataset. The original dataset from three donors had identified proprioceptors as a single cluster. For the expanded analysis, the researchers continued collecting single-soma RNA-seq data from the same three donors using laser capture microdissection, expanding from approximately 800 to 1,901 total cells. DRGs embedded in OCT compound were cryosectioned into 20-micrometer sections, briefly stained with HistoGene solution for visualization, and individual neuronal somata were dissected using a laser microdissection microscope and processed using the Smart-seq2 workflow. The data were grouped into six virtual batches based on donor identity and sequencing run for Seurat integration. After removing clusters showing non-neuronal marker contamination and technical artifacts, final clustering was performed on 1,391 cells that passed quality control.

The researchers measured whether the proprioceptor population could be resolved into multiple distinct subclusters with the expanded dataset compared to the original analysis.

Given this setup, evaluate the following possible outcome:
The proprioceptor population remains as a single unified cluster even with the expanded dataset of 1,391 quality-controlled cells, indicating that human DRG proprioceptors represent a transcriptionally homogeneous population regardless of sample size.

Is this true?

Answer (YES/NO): NO